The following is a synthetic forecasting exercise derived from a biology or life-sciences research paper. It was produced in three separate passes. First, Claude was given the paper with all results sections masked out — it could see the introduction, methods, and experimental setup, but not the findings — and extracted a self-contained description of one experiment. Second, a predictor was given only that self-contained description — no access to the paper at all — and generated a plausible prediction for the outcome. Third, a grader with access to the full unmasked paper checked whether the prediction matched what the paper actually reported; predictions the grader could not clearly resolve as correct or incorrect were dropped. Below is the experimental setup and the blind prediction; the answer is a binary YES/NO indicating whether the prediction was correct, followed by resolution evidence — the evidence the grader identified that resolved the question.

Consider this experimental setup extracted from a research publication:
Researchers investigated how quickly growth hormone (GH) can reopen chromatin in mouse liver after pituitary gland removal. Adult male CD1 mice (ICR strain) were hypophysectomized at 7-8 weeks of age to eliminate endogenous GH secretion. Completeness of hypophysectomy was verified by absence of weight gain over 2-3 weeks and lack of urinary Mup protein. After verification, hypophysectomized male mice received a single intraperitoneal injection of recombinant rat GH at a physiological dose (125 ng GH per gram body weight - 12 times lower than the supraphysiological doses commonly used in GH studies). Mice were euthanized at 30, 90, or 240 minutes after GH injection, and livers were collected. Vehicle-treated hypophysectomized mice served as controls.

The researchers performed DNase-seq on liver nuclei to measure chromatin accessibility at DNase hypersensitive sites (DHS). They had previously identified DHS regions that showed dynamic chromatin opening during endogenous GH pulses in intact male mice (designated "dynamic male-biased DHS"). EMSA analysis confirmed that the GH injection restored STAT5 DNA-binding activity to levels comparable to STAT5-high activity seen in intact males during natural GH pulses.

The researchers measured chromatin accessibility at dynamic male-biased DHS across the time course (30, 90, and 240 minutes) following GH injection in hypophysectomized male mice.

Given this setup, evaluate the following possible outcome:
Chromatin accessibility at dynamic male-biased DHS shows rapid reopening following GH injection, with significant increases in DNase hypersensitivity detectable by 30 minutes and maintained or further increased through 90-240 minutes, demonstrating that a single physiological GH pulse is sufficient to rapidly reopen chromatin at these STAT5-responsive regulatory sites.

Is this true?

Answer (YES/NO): NO